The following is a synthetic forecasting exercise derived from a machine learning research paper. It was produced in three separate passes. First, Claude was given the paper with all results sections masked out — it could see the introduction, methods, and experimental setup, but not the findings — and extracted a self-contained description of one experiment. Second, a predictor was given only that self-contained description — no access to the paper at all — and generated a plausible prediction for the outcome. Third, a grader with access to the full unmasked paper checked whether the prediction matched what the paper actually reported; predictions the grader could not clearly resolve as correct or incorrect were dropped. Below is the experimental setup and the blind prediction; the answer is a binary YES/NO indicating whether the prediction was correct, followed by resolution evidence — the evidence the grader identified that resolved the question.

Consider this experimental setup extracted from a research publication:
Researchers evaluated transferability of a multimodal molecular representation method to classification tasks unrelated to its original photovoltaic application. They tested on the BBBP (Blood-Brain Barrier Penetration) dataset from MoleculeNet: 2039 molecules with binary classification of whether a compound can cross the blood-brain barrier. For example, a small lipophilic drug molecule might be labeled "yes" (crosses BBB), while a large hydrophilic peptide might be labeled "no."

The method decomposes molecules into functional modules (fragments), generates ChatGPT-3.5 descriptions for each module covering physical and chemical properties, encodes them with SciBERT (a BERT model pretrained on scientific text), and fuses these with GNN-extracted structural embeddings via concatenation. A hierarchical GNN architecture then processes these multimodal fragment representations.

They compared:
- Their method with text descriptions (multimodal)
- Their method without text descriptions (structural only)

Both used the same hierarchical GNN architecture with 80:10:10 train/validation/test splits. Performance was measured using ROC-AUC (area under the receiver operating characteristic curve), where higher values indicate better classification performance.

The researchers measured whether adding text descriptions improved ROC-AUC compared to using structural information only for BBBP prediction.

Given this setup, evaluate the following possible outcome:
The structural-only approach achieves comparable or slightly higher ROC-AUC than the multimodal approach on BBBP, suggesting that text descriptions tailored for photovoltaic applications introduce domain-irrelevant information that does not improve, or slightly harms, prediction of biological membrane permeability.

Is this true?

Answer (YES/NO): NO